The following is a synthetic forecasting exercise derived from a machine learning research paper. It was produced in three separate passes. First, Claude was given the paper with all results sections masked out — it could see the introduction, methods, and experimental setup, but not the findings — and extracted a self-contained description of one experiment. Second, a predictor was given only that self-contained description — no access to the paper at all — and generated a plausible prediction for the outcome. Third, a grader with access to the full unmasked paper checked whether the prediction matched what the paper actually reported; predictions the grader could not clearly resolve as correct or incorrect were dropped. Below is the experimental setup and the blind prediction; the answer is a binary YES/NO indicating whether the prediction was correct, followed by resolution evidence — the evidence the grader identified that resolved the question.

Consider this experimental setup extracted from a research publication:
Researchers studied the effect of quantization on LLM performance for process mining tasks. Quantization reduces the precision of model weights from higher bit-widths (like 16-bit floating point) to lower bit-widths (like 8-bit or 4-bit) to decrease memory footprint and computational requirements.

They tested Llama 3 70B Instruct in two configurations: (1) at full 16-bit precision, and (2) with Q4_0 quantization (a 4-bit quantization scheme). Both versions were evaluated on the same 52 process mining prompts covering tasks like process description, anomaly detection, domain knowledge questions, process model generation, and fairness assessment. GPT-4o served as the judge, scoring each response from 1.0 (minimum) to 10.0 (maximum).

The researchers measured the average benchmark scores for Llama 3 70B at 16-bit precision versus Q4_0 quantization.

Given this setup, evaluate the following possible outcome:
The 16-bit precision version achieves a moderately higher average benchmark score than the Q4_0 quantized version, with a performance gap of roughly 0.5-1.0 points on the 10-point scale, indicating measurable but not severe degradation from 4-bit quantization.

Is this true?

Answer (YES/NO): YES